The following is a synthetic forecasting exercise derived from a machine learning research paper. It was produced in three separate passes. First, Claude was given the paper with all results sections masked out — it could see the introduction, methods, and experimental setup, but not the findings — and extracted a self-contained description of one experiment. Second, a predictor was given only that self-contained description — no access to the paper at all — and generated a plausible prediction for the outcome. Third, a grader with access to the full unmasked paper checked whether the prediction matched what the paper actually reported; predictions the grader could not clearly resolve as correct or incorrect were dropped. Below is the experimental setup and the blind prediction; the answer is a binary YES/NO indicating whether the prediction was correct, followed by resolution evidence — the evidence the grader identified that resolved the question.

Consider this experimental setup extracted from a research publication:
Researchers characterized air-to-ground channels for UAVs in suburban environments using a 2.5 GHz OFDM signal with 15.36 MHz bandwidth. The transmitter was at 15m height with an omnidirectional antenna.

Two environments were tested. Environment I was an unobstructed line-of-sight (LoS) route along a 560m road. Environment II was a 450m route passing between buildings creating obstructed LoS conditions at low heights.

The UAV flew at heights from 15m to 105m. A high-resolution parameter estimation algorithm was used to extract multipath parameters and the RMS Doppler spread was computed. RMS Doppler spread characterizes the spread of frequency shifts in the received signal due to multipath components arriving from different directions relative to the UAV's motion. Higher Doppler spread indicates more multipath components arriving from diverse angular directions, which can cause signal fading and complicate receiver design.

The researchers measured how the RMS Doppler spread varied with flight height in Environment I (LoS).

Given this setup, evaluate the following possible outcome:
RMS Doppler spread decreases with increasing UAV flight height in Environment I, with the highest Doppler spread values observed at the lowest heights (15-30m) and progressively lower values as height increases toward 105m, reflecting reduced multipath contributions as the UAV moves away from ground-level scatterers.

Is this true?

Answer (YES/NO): NO